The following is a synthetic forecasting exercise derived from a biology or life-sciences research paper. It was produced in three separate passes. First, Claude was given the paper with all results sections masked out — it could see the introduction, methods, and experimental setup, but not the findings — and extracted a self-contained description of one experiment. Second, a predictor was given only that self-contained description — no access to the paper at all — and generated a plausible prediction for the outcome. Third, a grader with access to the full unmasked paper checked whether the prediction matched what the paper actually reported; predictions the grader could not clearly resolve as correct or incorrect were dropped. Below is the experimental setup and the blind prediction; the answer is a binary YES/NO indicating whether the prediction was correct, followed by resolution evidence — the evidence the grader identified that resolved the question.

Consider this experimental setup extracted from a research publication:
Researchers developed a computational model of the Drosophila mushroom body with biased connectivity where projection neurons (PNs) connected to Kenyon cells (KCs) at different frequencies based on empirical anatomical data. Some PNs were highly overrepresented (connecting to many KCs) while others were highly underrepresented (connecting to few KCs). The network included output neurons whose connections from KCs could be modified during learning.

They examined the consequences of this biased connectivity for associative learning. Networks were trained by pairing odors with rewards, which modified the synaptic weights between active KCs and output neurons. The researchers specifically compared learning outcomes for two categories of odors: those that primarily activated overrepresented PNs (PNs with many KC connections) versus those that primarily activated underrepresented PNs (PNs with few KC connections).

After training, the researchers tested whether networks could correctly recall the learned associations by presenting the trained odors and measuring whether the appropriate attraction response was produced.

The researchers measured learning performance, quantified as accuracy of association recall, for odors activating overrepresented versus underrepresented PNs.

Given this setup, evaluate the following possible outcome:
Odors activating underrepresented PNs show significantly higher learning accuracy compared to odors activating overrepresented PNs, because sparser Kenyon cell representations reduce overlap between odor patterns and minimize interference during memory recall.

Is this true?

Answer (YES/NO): NO